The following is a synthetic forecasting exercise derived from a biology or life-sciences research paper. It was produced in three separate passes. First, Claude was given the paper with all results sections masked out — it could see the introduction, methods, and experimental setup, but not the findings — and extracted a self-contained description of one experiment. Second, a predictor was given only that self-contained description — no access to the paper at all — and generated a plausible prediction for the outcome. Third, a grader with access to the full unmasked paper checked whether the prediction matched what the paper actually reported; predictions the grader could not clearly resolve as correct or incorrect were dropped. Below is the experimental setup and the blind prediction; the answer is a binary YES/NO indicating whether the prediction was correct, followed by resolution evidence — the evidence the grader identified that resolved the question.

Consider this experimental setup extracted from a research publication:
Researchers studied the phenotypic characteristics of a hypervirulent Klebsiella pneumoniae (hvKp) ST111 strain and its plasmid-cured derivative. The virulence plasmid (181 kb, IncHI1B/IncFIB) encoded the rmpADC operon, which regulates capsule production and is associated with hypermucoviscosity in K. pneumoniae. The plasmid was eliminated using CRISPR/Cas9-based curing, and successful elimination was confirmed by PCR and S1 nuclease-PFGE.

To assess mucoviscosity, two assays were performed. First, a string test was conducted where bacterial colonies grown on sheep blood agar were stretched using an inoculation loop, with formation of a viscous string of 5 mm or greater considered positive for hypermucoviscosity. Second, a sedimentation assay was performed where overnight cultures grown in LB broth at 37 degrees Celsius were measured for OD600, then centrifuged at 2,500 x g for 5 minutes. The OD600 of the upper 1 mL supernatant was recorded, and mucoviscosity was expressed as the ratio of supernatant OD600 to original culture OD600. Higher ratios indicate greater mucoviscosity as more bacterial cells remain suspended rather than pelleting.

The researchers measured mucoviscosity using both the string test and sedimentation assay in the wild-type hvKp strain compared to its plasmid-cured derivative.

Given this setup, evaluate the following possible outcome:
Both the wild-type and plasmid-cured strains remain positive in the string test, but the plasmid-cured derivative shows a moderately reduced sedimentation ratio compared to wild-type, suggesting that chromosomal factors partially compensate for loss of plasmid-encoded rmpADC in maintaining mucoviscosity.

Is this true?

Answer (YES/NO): NO